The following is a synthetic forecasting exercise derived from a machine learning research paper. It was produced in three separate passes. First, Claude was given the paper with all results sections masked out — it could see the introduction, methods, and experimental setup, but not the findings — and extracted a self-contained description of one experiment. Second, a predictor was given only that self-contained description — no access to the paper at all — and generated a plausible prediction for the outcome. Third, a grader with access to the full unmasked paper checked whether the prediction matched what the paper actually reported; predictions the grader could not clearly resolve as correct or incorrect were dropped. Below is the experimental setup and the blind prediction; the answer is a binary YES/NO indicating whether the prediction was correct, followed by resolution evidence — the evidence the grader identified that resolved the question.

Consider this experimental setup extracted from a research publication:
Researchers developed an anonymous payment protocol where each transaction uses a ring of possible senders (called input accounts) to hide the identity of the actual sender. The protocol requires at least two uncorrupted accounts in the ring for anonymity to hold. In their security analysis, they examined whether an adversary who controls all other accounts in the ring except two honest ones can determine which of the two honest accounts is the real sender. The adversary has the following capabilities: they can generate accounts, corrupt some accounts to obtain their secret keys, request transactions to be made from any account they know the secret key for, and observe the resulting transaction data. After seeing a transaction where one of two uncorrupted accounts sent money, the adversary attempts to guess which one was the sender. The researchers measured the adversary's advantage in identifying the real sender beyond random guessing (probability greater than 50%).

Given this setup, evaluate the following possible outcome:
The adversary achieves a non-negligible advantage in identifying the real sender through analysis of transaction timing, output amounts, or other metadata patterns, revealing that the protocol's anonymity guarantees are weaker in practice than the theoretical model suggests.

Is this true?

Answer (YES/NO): NO